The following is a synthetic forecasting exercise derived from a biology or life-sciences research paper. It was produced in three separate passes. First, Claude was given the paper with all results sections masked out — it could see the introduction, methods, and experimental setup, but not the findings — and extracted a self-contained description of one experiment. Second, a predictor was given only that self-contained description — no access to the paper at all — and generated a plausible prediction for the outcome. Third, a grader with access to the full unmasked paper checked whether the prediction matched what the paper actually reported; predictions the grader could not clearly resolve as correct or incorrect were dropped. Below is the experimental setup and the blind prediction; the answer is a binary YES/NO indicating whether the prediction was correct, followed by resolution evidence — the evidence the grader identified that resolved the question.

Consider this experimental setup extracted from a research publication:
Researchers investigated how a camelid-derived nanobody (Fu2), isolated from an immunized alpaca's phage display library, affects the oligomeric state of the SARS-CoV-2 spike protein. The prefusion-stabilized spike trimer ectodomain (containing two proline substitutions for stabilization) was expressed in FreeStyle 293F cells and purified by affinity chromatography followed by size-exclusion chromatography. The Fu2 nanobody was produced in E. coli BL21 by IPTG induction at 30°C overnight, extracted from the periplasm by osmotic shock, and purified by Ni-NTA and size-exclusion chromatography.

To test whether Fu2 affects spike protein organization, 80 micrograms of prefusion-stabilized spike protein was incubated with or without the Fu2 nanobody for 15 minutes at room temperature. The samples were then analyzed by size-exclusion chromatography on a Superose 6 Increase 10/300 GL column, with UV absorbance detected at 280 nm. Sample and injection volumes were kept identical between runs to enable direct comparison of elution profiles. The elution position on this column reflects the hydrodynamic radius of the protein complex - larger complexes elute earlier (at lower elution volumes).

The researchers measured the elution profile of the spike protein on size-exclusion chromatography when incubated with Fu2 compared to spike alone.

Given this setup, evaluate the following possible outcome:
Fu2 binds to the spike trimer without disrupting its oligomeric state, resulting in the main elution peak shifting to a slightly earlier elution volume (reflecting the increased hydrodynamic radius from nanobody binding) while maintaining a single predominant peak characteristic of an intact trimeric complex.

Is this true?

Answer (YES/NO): NO